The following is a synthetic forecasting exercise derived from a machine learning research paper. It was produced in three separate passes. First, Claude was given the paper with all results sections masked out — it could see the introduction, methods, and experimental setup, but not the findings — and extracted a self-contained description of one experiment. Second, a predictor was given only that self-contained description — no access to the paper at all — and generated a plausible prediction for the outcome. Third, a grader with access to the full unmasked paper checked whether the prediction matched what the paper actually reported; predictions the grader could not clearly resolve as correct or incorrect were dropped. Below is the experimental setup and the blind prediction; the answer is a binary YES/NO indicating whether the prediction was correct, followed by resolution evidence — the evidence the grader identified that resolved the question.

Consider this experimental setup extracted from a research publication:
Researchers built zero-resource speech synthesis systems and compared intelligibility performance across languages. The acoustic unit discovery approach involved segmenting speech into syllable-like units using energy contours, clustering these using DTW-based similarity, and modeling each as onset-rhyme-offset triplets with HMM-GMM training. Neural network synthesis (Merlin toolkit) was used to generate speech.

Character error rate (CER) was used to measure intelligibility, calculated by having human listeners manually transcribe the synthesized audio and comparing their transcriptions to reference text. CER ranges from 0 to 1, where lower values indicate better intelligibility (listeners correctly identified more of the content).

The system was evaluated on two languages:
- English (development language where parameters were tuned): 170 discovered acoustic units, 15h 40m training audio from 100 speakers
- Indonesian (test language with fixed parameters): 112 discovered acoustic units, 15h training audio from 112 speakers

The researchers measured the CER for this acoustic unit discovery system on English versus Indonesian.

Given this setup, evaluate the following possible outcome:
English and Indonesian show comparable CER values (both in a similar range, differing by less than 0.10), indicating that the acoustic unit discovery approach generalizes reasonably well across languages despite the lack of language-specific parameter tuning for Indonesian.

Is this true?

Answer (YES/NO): NO